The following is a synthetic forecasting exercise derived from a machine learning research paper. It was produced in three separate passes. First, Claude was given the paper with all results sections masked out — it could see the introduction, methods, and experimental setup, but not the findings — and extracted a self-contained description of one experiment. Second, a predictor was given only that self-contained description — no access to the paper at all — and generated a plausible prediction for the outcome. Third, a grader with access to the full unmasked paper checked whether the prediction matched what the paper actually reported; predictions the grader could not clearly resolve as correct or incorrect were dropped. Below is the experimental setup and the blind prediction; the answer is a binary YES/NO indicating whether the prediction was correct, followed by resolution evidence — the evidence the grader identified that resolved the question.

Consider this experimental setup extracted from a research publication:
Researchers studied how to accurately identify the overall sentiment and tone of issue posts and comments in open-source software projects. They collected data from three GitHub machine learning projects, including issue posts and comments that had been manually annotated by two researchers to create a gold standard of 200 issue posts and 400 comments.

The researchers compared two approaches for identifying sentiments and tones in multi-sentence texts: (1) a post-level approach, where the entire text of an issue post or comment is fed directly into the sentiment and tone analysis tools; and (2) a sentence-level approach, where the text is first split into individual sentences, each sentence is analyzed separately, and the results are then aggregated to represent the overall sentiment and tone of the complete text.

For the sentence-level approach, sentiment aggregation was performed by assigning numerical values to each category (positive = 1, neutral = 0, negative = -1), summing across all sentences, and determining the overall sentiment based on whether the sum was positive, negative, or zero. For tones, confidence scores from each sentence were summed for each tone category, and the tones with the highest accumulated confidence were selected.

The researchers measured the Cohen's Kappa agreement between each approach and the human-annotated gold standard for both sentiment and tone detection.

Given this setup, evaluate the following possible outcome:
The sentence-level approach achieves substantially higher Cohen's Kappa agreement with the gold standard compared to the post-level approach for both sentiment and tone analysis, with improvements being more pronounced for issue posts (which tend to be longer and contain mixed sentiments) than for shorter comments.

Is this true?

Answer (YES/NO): NO